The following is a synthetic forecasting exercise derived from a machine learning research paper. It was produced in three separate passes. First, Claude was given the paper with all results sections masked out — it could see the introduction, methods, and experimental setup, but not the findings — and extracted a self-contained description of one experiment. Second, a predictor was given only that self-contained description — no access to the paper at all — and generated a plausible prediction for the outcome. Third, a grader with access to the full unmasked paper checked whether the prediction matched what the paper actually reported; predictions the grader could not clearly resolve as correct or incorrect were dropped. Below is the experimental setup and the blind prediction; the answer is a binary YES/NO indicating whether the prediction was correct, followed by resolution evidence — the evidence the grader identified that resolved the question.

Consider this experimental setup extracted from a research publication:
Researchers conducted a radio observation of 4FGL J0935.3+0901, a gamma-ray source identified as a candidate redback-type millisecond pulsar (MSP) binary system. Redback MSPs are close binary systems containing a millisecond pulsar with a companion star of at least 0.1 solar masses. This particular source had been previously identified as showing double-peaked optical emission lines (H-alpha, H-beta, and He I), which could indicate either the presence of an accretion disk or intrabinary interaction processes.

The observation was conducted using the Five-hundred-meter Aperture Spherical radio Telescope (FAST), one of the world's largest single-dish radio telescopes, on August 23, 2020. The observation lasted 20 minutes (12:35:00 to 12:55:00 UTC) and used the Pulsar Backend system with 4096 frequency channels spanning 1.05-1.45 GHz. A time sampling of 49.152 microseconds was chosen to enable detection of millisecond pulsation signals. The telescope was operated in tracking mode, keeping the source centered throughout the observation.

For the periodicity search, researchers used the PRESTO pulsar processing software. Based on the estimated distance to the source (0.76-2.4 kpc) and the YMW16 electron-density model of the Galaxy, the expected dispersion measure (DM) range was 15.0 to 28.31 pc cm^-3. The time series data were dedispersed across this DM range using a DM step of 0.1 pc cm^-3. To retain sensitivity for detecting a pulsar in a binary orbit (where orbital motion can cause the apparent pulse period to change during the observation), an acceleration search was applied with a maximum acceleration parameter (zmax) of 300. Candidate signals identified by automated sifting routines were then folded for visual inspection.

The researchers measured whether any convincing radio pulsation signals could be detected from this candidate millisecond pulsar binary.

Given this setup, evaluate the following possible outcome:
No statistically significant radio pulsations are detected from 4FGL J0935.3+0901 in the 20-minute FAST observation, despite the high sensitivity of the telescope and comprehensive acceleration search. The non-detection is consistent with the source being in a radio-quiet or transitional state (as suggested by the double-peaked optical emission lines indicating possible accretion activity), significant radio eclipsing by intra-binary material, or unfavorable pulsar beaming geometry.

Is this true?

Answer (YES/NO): YES